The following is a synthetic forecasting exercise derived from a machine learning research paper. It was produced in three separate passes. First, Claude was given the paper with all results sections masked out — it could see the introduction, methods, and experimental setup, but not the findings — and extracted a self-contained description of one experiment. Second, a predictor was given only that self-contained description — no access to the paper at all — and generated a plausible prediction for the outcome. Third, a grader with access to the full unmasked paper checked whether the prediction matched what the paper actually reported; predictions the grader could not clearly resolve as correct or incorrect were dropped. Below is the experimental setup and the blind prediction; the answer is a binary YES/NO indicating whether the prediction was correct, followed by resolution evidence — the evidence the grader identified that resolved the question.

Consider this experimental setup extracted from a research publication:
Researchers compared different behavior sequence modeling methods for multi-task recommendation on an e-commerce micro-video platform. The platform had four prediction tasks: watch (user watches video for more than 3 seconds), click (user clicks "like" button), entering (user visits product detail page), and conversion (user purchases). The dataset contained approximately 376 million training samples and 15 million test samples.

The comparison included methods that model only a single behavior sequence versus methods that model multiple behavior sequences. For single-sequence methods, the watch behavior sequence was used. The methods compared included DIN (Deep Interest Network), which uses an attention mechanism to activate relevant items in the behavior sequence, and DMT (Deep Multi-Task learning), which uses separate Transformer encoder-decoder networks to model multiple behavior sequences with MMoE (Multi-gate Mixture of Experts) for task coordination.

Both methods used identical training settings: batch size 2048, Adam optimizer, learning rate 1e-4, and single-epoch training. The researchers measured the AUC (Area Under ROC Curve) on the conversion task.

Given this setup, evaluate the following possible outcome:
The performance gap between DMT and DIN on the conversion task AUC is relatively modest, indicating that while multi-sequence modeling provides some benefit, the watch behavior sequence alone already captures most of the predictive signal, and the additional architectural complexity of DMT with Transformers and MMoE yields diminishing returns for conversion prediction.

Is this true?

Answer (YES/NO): NO